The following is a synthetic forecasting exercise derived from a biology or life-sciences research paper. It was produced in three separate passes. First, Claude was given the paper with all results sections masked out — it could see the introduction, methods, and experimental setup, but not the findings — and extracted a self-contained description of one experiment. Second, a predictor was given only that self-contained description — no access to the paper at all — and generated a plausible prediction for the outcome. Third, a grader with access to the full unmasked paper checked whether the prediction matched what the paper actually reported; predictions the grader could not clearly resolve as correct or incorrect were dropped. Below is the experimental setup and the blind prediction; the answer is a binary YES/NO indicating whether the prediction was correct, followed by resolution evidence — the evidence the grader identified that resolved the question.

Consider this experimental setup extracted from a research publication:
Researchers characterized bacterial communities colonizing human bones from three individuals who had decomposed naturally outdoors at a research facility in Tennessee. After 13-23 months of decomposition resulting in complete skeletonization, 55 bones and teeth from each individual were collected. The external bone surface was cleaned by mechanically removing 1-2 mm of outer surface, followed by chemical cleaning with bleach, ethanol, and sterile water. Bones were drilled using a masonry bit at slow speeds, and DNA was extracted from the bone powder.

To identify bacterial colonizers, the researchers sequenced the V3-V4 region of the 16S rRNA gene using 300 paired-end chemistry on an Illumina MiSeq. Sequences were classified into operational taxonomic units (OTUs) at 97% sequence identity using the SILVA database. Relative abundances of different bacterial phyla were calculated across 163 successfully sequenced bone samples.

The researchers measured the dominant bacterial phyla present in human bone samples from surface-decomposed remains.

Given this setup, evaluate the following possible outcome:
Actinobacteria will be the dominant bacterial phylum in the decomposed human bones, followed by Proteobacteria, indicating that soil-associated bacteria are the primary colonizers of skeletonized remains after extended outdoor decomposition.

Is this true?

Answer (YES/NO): NO